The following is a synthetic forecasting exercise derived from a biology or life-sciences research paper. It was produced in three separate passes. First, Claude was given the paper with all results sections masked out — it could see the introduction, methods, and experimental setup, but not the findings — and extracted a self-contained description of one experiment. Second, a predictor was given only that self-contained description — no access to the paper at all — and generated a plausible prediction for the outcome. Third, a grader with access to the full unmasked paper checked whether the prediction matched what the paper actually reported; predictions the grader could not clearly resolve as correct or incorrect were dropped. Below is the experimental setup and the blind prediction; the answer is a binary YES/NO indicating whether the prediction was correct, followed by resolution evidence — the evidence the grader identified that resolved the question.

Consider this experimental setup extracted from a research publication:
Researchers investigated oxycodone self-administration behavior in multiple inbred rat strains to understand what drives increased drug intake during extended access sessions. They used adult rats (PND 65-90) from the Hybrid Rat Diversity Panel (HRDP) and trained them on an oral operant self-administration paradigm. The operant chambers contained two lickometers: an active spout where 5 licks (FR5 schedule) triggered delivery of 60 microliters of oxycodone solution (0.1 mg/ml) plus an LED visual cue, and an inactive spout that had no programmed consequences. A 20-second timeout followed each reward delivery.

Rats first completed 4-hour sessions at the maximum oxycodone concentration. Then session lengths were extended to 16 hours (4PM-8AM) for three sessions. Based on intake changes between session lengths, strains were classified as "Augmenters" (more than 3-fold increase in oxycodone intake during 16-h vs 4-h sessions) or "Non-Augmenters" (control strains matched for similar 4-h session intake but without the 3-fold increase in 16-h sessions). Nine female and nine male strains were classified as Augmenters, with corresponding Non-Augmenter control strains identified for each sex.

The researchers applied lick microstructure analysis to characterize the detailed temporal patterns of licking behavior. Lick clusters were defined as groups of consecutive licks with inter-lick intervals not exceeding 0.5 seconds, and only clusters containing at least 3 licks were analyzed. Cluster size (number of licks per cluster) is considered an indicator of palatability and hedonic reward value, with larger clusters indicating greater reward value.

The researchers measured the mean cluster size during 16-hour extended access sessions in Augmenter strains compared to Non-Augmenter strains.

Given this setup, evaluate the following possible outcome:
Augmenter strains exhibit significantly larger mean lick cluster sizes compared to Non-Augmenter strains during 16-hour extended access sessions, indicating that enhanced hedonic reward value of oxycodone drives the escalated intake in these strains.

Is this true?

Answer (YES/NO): NO